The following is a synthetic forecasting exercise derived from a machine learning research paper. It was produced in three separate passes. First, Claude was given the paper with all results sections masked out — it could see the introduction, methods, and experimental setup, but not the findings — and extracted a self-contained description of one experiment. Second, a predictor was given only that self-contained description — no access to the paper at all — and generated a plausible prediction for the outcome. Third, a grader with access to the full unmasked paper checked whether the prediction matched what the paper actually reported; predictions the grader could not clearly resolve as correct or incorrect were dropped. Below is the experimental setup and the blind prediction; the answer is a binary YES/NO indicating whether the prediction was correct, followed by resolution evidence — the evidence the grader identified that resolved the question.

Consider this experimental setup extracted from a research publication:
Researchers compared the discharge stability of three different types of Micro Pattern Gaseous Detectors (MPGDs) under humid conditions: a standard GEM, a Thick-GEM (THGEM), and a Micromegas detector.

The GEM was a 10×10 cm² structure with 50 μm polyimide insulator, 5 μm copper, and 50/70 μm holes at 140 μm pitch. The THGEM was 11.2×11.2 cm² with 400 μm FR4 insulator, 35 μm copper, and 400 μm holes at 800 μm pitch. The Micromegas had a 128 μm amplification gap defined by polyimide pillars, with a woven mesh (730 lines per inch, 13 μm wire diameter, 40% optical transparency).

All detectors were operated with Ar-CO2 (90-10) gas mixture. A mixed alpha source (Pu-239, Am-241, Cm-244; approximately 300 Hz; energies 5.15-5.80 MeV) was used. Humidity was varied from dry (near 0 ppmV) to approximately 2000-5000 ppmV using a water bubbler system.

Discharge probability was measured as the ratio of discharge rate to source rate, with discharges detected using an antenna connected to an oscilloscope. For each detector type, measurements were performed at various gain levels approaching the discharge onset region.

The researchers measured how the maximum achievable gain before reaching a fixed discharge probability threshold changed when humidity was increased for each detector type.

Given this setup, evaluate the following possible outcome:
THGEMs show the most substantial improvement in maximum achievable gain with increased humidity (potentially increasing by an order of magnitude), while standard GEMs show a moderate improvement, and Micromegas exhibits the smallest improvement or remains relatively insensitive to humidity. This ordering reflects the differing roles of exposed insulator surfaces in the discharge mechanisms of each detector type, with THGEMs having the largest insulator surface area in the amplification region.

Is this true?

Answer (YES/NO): NO